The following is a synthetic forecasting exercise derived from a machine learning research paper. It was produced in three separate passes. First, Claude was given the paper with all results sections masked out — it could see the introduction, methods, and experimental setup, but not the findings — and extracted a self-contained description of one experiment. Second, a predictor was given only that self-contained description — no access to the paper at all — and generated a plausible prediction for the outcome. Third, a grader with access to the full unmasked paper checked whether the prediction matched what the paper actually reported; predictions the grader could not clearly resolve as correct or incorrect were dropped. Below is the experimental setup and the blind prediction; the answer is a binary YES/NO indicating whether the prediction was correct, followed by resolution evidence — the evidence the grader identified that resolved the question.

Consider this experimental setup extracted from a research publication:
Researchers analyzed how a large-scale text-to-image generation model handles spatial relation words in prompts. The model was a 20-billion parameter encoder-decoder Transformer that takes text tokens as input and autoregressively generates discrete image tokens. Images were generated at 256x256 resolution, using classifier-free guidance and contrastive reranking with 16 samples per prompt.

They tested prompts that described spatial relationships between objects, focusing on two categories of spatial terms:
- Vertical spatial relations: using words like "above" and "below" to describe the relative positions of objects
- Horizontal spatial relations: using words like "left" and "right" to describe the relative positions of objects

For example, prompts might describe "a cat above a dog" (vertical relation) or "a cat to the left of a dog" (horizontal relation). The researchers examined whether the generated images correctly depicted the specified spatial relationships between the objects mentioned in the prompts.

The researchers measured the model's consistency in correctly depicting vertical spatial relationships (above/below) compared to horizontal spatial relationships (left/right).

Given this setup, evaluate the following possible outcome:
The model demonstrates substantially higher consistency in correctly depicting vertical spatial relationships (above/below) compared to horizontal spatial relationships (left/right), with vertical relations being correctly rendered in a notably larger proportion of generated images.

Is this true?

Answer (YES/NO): YES